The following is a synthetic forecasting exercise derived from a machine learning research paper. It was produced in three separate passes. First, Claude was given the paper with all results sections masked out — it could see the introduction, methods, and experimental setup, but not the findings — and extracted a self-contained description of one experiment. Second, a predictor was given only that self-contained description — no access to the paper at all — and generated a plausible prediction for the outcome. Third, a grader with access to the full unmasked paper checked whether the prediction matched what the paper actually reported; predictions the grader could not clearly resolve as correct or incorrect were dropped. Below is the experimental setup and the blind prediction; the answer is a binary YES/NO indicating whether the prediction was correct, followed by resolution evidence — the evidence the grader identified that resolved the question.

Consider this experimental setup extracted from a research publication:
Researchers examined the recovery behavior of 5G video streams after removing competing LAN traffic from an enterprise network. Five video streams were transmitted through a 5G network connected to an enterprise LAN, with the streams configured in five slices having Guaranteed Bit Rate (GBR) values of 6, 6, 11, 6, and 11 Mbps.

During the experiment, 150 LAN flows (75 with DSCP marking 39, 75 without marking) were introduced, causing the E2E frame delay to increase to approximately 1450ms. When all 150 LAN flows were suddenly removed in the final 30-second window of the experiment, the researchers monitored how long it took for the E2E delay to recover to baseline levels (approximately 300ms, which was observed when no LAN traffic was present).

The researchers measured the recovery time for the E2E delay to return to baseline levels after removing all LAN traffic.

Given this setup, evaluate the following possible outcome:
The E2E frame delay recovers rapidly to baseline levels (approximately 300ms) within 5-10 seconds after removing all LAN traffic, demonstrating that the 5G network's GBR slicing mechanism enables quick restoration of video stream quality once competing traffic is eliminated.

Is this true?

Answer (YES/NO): NO